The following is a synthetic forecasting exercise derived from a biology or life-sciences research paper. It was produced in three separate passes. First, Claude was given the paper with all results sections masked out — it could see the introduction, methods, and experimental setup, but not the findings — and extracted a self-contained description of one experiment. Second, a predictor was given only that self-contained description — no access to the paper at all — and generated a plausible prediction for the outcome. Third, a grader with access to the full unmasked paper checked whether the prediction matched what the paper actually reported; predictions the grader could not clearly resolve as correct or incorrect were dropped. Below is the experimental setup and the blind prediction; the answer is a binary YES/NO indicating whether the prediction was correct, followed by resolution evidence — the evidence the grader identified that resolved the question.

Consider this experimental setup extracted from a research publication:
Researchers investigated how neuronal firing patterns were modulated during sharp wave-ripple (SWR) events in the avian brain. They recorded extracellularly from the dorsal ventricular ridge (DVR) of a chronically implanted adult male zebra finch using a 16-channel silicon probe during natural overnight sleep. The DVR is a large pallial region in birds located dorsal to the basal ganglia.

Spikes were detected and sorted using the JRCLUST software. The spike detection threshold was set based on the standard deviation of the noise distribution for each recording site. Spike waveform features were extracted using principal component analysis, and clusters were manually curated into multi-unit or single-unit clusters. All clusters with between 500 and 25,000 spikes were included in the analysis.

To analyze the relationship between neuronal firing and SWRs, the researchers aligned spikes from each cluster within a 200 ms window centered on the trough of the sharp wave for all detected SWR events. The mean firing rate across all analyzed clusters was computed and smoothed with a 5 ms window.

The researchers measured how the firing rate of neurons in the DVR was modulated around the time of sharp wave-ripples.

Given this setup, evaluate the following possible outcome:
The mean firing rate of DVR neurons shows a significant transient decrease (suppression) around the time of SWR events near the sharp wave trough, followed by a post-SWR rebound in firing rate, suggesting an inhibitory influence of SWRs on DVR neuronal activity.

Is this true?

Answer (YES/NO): NO